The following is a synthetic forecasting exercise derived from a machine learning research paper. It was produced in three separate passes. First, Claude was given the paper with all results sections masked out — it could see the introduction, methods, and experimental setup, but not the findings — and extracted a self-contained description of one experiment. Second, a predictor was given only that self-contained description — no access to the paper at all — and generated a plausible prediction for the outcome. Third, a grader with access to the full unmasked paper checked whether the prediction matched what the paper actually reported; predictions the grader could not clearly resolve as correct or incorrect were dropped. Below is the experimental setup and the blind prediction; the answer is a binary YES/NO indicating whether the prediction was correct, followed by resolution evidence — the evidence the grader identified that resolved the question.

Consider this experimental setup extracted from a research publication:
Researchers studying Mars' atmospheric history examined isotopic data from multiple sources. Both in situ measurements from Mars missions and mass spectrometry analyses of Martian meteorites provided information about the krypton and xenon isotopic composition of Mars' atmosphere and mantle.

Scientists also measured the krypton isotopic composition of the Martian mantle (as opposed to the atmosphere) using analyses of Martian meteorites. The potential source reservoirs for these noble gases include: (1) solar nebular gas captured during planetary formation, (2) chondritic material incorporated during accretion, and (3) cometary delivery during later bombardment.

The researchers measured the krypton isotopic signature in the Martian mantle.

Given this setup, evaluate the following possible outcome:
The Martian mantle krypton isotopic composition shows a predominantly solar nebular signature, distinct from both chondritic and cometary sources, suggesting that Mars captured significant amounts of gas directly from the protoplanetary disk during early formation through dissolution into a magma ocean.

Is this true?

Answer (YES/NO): NO